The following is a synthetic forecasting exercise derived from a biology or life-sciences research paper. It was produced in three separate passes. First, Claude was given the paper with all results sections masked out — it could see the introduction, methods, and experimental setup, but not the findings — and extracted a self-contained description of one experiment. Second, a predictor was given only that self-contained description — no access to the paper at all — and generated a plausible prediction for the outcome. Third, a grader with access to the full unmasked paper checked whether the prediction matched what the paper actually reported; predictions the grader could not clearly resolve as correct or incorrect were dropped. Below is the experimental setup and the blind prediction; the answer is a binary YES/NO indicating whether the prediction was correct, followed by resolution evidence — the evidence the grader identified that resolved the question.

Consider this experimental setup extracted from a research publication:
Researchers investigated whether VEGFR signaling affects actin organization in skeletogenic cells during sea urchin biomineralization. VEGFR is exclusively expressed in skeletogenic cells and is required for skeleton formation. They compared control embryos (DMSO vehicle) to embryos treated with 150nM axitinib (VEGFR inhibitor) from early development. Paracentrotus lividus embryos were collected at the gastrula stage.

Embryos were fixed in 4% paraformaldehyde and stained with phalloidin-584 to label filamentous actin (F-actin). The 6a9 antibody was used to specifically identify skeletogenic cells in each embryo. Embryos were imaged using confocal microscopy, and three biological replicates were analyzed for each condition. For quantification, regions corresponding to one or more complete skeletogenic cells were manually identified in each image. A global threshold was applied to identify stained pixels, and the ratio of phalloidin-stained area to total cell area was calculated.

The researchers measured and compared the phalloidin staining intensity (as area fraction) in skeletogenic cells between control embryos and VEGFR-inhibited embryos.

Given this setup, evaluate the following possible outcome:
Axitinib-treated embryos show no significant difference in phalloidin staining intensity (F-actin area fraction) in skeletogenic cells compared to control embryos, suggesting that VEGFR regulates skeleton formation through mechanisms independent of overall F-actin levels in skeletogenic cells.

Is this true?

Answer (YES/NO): YES